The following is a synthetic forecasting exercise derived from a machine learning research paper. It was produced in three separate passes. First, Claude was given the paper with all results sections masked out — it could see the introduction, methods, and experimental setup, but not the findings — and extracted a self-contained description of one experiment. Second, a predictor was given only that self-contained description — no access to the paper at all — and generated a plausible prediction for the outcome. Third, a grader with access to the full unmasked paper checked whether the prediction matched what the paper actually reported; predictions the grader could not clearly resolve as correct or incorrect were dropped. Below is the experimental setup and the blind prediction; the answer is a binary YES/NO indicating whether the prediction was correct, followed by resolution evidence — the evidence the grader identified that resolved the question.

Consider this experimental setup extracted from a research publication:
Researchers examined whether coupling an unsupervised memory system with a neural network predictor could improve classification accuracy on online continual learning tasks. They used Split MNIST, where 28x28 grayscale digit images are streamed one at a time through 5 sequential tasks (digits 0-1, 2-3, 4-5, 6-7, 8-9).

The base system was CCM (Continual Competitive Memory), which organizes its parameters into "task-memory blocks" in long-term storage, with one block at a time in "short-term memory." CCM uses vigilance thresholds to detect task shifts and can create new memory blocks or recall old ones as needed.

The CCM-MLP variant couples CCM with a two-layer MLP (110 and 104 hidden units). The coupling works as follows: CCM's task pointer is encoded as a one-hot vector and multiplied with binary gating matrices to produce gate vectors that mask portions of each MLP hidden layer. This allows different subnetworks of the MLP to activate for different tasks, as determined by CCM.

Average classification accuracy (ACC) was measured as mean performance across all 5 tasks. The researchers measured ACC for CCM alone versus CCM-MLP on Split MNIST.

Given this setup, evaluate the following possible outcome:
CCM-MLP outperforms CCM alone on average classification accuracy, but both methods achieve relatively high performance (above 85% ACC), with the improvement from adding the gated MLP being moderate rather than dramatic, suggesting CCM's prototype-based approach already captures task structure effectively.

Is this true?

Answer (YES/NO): YES